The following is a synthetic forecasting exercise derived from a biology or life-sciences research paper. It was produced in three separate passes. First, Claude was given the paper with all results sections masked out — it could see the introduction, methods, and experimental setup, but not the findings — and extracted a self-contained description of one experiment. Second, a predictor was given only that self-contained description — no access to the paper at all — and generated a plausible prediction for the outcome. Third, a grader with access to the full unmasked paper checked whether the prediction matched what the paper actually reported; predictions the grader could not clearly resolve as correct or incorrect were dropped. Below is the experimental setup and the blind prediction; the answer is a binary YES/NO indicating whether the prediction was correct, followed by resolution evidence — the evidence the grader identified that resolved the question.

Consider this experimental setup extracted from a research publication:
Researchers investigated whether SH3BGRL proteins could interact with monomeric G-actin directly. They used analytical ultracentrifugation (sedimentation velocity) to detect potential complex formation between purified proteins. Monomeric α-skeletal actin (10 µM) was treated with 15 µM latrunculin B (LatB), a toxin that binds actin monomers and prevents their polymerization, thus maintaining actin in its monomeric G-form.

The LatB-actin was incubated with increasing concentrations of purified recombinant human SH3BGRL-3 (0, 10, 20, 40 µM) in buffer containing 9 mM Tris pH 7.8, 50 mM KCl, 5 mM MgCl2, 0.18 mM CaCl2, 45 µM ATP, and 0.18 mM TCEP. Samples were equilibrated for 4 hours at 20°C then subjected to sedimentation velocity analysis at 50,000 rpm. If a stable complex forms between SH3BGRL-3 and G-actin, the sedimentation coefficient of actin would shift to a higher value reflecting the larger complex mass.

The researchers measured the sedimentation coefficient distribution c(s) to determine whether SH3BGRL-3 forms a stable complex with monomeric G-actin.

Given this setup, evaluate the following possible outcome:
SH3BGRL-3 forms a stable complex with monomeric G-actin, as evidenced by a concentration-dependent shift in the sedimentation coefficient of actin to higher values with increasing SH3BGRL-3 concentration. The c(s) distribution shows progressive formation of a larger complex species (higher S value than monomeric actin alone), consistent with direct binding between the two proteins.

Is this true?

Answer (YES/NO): NO